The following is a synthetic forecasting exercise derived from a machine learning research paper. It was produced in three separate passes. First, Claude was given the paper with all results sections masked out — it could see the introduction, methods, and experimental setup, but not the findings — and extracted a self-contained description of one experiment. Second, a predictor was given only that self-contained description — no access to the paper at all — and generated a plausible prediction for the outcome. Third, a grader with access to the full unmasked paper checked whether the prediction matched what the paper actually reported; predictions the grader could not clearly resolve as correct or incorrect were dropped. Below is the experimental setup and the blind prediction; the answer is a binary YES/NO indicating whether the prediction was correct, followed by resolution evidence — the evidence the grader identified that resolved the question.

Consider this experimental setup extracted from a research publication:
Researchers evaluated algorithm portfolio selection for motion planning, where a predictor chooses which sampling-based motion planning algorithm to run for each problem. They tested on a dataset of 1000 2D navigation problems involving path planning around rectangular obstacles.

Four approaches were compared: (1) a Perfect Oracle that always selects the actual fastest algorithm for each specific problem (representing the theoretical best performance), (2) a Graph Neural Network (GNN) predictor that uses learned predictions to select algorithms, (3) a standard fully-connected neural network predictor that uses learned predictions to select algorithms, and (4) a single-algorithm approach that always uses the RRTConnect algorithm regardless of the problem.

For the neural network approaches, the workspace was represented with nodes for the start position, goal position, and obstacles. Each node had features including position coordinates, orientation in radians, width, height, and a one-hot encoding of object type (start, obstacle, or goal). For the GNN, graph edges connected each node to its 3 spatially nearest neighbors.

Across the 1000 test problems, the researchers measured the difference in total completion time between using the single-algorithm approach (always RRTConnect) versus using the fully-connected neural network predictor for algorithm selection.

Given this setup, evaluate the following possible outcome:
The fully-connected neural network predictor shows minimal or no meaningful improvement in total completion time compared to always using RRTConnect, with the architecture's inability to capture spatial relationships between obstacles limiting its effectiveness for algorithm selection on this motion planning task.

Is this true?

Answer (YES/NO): NO